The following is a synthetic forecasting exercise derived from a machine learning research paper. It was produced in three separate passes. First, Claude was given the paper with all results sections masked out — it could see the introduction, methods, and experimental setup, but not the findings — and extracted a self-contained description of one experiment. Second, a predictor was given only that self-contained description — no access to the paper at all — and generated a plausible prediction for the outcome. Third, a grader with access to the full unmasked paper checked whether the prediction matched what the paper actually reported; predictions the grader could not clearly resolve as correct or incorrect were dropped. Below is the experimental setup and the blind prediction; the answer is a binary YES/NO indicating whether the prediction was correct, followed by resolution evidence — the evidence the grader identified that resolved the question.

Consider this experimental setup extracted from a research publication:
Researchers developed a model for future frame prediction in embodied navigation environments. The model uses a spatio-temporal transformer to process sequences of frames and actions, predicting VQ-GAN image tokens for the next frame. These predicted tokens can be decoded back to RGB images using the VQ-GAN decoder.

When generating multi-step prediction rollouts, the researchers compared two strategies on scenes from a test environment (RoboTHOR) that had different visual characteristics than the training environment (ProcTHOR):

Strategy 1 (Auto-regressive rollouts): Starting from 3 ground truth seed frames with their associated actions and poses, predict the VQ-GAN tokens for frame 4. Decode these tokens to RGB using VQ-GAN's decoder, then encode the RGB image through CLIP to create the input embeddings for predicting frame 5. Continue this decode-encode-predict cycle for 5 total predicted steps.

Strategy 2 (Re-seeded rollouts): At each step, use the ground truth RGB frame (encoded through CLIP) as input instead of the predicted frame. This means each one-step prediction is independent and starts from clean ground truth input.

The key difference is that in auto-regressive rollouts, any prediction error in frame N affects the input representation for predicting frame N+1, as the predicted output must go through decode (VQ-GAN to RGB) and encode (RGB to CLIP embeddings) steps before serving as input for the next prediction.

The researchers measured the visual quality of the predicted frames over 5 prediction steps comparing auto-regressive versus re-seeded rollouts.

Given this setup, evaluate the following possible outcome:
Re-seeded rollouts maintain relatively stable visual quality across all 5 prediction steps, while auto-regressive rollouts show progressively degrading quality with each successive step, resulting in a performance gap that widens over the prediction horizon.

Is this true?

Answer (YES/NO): YES